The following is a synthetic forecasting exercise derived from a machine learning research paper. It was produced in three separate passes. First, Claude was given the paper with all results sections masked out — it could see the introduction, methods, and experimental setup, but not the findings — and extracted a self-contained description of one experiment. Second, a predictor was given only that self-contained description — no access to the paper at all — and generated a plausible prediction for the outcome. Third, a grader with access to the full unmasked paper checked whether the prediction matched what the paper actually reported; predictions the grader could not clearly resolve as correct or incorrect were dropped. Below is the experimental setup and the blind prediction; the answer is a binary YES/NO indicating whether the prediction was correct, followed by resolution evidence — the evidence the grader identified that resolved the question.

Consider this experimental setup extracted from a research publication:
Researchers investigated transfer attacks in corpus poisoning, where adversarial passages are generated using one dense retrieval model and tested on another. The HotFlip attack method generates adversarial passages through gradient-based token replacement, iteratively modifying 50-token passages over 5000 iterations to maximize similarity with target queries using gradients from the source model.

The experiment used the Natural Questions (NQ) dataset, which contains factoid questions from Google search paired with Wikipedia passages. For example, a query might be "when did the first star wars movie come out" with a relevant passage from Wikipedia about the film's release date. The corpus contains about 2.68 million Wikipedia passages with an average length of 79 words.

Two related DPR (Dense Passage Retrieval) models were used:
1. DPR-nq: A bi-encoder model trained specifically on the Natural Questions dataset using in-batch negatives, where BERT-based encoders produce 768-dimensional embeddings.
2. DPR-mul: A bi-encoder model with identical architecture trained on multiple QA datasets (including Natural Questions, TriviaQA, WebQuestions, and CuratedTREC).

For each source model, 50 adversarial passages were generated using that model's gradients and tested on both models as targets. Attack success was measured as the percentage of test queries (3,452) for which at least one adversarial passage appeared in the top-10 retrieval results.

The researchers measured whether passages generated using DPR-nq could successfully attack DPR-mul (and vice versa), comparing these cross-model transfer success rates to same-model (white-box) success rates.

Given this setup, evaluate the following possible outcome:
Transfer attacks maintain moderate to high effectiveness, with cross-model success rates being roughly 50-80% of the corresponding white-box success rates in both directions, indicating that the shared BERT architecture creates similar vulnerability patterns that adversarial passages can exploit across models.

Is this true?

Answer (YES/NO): NO